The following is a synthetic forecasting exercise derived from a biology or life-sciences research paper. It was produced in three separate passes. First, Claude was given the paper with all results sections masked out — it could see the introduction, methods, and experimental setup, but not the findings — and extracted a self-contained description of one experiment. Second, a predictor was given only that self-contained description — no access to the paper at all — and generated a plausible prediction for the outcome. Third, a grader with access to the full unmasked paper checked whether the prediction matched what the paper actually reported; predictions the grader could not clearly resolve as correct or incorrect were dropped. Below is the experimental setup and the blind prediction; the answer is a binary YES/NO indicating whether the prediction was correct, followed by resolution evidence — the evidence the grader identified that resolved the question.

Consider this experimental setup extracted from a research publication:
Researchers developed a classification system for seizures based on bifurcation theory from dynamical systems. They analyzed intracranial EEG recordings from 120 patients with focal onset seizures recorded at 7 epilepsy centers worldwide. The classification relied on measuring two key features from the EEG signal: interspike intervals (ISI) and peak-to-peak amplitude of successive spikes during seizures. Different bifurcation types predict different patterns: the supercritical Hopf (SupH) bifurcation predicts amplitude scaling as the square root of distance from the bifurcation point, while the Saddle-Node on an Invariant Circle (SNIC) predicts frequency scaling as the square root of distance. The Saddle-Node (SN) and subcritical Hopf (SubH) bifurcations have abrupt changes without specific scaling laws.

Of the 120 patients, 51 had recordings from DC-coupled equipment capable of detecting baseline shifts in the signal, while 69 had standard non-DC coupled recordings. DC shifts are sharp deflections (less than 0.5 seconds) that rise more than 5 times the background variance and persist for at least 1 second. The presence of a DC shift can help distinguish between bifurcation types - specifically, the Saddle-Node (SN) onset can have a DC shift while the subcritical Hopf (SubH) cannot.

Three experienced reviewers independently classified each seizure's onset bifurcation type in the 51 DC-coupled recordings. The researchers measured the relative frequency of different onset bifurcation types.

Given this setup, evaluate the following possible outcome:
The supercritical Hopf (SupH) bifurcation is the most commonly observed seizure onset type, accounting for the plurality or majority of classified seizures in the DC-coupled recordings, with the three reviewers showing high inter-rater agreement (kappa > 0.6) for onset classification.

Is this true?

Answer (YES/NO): NO